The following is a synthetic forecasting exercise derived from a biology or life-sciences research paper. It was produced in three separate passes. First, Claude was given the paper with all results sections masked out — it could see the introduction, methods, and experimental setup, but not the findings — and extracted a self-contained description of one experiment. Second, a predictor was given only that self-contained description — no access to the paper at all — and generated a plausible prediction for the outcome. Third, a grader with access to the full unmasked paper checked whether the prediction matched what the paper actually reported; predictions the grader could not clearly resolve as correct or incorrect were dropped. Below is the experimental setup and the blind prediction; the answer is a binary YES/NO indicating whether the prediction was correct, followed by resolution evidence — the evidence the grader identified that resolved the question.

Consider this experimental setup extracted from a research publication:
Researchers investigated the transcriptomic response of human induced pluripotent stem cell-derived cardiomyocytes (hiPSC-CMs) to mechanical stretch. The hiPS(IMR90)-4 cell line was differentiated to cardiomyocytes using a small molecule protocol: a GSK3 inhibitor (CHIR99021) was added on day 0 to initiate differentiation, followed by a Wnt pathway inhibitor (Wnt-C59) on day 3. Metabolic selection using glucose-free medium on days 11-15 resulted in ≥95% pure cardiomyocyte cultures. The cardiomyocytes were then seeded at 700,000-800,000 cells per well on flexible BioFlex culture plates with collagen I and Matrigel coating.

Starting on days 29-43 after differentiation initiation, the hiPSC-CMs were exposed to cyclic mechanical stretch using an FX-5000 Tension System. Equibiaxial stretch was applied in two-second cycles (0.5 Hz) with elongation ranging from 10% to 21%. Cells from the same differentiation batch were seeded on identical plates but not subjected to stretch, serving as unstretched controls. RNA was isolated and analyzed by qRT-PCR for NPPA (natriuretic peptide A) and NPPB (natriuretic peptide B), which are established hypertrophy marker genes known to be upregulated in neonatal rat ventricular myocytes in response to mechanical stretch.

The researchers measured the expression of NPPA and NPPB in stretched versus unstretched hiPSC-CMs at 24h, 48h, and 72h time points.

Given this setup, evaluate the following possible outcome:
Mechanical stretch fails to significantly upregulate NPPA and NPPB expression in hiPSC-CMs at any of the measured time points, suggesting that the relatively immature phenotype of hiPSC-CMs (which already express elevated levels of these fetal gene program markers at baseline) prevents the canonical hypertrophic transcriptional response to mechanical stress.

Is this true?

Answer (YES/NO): NO